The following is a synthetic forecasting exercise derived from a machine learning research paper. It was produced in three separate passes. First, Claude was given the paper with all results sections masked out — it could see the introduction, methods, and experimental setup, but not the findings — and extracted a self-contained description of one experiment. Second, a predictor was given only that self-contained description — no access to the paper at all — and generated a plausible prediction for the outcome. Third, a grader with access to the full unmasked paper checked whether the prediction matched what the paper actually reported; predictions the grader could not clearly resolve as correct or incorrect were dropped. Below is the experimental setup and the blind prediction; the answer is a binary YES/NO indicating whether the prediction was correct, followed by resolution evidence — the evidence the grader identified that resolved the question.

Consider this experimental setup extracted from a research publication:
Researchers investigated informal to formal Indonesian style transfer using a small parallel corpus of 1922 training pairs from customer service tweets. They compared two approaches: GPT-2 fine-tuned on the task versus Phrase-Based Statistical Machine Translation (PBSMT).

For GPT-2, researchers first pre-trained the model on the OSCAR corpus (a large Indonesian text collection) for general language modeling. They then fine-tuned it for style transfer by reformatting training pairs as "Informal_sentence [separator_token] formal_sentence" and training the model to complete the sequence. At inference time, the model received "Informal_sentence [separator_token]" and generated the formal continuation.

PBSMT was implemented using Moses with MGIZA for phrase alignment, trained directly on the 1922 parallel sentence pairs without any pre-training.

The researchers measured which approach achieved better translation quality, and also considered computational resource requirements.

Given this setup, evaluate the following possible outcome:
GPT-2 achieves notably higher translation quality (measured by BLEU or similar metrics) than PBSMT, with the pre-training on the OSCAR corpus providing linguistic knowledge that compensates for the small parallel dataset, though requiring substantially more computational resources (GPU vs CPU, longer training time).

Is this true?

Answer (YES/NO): NO